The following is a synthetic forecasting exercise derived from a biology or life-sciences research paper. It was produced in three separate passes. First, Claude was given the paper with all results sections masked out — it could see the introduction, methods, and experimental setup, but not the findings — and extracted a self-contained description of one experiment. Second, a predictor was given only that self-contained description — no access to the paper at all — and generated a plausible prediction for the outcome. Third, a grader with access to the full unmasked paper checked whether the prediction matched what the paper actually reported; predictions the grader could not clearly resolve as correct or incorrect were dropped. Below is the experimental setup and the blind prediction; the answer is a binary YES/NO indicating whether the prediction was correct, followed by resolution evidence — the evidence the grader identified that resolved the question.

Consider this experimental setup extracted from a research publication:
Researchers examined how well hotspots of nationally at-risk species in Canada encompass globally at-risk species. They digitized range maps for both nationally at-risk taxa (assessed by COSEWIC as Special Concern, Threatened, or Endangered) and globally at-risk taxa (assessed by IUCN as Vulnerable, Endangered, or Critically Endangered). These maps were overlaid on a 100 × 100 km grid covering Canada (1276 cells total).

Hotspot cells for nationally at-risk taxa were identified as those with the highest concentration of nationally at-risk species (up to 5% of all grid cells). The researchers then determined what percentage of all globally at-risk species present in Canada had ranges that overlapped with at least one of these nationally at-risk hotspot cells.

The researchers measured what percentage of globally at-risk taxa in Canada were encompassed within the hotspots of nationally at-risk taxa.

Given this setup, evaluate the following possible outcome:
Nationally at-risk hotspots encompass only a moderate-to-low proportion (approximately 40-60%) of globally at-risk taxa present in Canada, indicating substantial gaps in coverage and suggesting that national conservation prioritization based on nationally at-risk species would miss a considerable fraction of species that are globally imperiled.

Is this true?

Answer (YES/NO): NO